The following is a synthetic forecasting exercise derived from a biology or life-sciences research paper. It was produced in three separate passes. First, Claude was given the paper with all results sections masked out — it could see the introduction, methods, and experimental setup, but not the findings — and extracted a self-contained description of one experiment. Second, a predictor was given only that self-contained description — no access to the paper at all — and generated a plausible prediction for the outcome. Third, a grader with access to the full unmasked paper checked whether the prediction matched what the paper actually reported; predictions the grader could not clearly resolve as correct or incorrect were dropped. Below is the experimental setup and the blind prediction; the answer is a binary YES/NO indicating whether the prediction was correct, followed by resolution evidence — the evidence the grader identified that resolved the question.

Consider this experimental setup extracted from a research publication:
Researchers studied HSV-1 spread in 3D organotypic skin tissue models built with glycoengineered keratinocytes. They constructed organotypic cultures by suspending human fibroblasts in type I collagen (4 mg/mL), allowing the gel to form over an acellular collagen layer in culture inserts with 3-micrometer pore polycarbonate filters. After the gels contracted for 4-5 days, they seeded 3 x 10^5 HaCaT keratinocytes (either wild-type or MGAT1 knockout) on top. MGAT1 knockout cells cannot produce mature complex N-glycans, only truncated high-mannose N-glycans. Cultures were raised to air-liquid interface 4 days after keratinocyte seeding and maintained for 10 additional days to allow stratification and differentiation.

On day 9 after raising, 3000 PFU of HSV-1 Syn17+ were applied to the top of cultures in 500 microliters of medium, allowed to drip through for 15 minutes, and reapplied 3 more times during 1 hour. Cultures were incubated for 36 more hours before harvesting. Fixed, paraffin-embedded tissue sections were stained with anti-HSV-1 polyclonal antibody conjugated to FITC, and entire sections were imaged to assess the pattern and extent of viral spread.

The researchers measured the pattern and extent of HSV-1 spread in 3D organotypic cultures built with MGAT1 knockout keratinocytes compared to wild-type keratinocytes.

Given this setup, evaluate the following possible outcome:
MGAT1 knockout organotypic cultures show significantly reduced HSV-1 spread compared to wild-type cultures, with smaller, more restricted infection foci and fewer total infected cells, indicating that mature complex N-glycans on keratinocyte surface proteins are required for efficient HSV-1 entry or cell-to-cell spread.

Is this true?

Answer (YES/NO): NO